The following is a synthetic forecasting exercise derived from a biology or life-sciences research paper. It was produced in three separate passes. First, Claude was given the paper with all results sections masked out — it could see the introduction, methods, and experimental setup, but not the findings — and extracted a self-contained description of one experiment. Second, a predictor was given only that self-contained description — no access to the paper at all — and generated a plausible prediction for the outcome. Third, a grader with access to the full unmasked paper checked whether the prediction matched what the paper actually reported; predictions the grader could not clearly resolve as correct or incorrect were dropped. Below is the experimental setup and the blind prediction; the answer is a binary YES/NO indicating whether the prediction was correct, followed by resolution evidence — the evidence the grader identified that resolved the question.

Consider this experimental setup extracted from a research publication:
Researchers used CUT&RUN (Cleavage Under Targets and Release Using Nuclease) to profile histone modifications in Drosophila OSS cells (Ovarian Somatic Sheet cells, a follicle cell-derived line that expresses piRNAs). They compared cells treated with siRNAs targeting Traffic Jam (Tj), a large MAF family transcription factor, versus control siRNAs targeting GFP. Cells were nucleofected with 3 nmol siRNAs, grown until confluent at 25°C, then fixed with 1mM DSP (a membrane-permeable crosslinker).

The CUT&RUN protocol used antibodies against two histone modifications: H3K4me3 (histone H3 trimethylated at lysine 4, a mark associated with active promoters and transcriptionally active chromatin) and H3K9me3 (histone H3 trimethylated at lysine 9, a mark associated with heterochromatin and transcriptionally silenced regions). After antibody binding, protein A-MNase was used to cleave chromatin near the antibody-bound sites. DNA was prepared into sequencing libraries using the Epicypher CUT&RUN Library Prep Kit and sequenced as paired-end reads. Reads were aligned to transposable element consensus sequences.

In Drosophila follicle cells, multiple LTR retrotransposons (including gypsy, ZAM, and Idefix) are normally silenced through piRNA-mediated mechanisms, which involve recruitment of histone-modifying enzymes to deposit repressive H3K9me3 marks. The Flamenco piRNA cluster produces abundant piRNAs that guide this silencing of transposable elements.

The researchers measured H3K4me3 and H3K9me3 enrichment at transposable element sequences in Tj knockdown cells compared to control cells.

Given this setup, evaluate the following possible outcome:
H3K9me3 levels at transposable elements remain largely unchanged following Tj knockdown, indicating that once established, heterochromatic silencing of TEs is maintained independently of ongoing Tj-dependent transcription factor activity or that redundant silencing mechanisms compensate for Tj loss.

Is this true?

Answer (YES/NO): NO